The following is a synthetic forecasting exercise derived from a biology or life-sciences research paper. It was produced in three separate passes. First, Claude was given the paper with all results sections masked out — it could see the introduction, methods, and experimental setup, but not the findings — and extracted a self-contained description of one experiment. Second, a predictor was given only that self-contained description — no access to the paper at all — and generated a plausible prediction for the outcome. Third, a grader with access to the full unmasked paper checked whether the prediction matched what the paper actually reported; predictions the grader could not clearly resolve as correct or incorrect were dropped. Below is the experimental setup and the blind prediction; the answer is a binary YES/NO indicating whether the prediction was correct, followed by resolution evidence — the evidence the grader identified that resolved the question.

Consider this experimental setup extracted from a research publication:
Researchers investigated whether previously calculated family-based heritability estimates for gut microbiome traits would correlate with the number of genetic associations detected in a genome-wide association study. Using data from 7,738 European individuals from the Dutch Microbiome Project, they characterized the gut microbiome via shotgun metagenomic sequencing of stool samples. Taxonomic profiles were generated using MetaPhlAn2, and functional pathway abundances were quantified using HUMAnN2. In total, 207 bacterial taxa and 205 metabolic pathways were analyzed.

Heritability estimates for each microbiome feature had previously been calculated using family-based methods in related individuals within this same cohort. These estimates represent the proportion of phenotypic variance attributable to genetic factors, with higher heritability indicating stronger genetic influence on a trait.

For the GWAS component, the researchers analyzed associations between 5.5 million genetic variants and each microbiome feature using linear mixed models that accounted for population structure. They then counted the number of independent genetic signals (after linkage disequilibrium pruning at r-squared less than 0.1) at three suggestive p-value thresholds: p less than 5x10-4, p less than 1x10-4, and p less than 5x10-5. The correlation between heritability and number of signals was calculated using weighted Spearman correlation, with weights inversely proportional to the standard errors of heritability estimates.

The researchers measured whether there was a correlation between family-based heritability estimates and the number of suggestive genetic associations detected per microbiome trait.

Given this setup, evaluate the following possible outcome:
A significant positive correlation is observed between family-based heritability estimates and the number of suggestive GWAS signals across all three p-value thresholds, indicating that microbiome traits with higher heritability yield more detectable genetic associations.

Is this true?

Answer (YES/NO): YES